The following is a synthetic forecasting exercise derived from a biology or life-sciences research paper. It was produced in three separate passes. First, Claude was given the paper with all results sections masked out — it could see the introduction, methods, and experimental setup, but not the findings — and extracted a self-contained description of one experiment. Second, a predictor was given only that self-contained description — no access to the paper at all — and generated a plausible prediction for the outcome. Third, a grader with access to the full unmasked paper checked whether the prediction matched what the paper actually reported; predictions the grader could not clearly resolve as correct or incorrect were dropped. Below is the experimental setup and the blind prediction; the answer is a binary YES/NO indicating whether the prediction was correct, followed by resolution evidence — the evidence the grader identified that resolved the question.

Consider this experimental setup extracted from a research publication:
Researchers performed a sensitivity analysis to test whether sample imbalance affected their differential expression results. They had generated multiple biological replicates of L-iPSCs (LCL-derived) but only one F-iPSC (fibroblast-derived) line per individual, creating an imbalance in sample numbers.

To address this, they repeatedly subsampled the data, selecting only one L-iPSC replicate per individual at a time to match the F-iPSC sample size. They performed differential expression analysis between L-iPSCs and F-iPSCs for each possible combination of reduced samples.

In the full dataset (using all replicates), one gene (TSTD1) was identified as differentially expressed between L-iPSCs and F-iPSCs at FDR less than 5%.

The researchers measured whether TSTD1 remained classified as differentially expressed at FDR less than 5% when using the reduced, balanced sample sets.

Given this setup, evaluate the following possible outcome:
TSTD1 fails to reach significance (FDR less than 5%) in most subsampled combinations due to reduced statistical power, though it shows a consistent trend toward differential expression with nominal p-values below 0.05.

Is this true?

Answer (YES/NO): NO